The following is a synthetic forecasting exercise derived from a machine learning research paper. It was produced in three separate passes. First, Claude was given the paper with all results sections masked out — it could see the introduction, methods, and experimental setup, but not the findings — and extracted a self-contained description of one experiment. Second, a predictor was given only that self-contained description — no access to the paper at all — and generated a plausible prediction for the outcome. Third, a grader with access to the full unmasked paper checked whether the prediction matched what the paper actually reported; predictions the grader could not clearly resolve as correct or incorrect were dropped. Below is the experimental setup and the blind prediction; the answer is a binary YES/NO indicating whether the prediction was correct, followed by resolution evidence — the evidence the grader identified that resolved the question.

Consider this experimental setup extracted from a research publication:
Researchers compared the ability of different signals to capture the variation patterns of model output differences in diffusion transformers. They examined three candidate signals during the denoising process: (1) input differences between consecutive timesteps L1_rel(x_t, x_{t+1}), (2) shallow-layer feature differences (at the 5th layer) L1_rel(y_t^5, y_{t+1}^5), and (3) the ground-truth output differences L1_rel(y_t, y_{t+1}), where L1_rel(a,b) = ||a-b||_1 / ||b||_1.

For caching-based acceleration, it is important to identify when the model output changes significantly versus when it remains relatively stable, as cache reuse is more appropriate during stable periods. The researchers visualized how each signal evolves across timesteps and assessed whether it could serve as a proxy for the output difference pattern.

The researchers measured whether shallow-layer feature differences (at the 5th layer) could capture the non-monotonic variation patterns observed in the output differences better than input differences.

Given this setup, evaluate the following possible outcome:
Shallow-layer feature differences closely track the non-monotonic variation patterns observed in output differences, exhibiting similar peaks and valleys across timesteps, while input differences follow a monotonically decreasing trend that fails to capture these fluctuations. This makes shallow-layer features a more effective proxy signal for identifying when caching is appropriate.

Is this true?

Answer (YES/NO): NO